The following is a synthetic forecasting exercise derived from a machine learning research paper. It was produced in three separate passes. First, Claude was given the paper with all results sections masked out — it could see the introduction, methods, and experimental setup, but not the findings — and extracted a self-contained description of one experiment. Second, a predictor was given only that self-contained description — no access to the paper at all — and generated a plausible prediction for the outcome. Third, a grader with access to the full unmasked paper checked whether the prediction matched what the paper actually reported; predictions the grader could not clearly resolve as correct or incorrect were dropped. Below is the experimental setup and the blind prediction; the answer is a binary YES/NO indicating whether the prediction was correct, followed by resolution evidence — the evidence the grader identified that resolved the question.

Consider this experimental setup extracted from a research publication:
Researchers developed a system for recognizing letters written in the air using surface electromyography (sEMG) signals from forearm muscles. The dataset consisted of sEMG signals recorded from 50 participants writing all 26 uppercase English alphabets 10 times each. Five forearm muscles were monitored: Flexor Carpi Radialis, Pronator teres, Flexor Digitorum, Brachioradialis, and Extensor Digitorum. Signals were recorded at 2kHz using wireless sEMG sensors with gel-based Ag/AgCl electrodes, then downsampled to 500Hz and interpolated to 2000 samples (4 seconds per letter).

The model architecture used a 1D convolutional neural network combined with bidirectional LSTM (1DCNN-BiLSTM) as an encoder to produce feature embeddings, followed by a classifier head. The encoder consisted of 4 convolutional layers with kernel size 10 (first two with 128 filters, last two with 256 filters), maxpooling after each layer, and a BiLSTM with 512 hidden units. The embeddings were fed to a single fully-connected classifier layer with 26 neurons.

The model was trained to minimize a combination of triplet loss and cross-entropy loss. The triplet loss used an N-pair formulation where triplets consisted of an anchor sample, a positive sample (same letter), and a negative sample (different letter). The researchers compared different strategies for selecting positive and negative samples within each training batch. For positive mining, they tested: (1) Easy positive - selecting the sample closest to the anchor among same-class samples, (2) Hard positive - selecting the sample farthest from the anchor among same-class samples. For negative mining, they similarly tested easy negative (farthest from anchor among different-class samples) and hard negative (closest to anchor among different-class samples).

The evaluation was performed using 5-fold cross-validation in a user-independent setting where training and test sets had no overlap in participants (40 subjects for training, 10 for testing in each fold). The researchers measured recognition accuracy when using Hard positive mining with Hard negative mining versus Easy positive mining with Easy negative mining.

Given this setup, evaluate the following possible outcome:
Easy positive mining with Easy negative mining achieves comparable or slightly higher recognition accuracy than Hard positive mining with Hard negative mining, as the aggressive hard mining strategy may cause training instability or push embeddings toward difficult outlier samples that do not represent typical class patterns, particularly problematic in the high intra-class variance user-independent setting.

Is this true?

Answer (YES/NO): YES